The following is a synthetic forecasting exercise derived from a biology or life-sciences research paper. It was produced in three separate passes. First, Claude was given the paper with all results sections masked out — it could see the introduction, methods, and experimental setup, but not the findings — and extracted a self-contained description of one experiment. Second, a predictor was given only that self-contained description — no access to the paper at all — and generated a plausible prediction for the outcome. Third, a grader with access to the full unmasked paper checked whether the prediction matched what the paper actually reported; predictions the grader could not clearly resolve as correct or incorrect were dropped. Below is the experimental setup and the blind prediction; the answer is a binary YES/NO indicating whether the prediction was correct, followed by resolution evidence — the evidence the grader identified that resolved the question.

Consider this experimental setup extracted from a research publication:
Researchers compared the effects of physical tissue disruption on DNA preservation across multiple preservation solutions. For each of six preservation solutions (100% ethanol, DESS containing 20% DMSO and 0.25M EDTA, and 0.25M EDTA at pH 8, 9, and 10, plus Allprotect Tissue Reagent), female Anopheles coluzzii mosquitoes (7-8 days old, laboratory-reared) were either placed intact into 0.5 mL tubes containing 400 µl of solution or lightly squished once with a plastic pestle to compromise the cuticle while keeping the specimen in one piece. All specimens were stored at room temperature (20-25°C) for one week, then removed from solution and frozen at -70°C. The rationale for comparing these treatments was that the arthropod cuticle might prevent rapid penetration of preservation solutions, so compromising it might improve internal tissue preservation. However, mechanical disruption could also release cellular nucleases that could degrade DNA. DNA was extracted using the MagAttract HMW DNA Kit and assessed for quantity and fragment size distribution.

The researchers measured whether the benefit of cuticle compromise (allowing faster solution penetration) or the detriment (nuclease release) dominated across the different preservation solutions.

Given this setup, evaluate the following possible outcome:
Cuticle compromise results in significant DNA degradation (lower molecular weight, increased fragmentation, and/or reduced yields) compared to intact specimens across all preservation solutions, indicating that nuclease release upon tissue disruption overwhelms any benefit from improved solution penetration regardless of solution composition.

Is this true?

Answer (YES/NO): NO